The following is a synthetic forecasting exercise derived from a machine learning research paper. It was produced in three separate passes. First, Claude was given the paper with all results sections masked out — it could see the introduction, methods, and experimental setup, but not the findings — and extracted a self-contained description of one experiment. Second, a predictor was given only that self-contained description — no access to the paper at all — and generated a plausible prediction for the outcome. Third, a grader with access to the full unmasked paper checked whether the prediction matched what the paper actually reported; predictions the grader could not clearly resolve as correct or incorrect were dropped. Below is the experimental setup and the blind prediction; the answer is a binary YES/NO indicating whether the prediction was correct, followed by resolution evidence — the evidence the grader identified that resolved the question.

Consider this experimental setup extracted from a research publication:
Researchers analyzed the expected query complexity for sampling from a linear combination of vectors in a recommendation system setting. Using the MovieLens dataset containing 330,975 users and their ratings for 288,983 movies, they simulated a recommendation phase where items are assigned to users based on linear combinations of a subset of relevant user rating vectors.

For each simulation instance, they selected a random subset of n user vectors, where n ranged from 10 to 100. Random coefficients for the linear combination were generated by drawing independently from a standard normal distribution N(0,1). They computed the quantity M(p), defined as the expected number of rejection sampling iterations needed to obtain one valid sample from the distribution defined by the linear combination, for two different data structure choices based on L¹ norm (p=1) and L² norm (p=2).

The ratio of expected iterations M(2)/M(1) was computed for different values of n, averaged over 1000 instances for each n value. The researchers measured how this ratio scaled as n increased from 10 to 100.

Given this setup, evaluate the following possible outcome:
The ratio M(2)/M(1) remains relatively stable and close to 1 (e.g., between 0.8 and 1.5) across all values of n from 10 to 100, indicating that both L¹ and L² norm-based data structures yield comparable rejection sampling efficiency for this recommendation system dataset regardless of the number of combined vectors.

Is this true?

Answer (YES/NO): NO